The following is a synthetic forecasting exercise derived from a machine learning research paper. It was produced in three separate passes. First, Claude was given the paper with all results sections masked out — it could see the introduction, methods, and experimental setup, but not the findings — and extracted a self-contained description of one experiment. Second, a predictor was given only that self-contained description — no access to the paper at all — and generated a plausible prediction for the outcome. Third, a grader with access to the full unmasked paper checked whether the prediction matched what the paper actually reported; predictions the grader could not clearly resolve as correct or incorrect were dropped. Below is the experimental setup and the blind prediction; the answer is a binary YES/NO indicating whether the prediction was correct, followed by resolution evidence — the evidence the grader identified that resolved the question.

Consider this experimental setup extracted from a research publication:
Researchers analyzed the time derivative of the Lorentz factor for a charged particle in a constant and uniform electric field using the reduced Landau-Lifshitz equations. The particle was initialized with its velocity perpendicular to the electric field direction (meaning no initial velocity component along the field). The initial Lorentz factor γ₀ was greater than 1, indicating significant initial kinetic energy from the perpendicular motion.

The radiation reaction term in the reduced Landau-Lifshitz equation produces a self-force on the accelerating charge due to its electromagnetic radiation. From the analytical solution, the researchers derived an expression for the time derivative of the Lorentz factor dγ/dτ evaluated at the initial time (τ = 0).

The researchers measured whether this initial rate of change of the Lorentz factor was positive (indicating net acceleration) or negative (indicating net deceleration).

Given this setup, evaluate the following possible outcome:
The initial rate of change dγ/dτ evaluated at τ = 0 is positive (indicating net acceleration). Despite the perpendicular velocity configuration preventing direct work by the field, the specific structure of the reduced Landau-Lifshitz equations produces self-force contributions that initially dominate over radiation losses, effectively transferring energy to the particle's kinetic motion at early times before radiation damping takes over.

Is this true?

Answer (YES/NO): NO